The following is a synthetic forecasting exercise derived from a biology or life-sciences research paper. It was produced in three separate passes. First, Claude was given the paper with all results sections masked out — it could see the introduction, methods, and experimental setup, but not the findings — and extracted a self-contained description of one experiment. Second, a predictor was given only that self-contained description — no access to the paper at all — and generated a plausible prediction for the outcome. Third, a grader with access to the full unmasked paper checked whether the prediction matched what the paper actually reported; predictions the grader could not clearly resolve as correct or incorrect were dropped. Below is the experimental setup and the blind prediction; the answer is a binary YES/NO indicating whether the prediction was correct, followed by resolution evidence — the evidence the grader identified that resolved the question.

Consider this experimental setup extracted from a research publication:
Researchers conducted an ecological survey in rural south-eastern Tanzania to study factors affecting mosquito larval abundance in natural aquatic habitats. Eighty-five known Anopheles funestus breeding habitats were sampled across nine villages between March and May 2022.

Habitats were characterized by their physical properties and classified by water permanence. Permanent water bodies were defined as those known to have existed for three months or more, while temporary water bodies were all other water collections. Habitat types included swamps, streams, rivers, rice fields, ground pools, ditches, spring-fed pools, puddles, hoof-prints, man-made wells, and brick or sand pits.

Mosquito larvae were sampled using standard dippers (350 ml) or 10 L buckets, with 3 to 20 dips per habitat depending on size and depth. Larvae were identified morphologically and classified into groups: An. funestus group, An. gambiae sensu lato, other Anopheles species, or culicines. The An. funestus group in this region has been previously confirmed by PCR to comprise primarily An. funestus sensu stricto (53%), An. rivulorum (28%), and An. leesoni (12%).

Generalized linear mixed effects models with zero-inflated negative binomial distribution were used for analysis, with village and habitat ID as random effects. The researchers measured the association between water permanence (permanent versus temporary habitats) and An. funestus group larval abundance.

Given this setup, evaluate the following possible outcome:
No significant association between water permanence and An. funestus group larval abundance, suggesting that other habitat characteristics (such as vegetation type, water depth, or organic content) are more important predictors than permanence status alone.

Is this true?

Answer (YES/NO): NO